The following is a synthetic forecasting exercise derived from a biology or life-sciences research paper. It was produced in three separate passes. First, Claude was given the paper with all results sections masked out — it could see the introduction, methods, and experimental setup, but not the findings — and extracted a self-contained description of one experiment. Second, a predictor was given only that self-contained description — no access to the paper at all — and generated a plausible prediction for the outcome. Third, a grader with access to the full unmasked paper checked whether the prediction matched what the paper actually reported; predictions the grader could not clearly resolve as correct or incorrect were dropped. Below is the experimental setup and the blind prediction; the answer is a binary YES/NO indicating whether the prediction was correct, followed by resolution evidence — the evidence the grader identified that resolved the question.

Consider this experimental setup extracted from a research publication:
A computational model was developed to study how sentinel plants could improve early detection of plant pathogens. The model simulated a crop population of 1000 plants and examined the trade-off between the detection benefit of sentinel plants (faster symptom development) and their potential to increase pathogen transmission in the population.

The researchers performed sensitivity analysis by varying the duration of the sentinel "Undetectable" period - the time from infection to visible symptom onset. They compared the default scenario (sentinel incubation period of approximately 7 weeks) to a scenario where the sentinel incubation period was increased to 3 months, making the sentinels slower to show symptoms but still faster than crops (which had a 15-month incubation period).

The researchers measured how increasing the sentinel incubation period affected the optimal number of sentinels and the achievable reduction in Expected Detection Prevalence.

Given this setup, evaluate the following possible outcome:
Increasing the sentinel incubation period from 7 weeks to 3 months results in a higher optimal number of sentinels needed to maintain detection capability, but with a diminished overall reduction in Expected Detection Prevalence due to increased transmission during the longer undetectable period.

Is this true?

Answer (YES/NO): NO